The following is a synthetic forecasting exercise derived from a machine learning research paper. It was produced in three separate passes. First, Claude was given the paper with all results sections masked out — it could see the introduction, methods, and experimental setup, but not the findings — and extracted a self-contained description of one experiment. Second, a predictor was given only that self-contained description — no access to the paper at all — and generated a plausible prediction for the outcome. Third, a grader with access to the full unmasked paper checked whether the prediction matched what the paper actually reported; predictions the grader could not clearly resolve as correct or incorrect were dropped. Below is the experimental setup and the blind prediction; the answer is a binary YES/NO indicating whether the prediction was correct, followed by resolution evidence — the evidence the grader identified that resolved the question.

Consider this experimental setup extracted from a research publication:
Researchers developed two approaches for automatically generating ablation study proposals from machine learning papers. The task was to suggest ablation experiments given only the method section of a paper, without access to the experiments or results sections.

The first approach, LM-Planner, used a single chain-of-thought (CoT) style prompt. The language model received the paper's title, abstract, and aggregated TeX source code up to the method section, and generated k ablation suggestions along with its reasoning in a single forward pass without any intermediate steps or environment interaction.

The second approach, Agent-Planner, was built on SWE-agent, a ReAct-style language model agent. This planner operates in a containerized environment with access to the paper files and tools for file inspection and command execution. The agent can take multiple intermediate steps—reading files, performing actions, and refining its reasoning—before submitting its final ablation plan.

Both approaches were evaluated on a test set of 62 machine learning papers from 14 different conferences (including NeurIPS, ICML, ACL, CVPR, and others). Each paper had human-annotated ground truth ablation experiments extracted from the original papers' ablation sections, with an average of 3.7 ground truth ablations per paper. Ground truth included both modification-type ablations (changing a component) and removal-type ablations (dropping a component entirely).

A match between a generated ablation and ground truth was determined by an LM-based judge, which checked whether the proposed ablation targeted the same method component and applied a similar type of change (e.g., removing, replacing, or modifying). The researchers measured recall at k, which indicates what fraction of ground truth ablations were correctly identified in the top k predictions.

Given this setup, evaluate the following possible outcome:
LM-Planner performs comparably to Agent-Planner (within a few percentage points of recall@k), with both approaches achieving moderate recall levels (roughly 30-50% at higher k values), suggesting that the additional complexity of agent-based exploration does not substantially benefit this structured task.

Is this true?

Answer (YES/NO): NO